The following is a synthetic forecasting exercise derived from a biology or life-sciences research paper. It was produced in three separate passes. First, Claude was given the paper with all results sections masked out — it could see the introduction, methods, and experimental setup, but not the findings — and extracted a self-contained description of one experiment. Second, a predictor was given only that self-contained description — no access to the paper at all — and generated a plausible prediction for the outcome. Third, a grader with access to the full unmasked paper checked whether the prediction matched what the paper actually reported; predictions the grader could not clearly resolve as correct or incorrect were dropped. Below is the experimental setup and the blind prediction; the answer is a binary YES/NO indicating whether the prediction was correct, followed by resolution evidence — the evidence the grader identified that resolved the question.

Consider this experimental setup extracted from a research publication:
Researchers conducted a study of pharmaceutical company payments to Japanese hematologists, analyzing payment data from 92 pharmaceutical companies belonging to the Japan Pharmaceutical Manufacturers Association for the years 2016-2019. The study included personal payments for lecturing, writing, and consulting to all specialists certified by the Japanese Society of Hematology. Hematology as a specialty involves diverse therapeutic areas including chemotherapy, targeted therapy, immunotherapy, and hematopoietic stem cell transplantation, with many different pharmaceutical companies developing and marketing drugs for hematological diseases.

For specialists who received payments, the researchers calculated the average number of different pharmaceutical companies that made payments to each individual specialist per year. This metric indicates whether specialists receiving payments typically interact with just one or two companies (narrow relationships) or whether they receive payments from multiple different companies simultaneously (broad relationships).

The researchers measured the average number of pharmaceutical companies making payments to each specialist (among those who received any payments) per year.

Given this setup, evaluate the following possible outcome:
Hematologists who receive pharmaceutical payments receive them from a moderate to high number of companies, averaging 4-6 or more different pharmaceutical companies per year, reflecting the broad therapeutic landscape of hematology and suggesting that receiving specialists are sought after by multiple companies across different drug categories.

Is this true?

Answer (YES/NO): YES